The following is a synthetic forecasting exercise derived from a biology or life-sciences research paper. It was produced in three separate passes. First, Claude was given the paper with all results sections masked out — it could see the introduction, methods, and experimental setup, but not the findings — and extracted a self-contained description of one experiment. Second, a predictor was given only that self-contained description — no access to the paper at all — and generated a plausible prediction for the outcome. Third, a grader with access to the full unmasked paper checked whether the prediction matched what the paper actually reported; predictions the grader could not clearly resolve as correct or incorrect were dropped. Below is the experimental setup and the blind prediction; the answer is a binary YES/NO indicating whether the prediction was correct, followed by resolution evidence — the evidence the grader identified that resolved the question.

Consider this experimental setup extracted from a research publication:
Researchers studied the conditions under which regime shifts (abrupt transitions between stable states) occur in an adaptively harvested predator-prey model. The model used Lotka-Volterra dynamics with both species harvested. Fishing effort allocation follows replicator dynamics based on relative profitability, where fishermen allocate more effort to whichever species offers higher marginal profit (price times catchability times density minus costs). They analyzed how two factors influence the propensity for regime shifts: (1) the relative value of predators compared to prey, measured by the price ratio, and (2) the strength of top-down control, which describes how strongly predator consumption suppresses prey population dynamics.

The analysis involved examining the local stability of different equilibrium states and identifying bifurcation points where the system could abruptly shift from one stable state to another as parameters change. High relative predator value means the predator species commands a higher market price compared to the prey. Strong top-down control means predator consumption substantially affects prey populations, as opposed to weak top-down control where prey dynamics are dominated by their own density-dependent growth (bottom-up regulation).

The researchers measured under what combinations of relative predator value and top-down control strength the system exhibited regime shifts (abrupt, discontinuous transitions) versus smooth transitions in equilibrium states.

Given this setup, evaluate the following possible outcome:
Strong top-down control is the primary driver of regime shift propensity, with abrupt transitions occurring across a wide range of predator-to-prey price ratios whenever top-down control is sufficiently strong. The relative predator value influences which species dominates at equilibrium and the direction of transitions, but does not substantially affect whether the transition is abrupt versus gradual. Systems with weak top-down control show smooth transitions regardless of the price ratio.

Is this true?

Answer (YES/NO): NO